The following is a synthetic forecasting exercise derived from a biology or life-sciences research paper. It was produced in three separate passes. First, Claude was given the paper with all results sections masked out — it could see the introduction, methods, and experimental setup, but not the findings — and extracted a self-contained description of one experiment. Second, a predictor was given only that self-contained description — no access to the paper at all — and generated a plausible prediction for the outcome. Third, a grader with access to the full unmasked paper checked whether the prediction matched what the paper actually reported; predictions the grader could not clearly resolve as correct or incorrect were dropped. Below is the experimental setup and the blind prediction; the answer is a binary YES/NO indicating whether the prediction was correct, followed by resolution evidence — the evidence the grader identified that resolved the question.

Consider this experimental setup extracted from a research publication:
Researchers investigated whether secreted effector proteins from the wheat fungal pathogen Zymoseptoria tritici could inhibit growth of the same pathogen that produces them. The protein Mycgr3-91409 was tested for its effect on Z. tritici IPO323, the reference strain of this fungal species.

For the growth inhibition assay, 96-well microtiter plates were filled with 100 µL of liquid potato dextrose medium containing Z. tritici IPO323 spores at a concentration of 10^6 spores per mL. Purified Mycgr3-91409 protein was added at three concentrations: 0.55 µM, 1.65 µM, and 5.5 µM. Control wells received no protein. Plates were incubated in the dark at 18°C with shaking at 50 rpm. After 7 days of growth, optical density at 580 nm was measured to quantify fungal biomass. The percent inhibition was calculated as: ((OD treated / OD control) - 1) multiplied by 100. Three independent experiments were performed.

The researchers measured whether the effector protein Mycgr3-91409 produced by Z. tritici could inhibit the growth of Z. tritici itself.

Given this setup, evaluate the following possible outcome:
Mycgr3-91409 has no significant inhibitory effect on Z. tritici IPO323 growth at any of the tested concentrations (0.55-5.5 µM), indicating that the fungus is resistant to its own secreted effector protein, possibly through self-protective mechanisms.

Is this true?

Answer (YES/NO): NO